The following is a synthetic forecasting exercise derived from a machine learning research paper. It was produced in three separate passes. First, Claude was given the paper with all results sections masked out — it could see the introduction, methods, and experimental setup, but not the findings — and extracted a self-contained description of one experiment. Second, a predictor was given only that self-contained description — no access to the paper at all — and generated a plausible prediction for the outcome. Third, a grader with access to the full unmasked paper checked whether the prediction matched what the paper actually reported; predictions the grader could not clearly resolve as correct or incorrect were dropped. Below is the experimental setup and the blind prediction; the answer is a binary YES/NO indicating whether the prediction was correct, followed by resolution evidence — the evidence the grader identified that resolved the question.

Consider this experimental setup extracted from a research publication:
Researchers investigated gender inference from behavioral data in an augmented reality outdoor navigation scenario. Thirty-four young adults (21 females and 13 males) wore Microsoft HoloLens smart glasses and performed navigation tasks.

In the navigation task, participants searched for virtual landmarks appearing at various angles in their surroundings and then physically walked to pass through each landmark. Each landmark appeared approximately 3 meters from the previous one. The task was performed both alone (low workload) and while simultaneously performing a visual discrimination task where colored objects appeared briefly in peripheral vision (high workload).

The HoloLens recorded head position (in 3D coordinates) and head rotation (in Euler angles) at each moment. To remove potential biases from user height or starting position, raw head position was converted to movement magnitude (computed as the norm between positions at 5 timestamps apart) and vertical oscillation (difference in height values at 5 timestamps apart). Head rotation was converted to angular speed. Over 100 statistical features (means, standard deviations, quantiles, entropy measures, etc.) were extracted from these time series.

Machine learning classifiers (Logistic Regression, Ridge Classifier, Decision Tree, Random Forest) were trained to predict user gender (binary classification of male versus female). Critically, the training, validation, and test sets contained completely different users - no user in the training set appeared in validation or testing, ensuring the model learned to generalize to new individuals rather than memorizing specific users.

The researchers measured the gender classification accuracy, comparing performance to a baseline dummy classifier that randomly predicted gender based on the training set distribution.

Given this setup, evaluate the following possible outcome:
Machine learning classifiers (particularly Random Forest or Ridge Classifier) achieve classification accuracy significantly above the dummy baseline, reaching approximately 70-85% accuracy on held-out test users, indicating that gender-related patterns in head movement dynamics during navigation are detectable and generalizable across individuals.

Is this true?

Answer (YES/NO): NO